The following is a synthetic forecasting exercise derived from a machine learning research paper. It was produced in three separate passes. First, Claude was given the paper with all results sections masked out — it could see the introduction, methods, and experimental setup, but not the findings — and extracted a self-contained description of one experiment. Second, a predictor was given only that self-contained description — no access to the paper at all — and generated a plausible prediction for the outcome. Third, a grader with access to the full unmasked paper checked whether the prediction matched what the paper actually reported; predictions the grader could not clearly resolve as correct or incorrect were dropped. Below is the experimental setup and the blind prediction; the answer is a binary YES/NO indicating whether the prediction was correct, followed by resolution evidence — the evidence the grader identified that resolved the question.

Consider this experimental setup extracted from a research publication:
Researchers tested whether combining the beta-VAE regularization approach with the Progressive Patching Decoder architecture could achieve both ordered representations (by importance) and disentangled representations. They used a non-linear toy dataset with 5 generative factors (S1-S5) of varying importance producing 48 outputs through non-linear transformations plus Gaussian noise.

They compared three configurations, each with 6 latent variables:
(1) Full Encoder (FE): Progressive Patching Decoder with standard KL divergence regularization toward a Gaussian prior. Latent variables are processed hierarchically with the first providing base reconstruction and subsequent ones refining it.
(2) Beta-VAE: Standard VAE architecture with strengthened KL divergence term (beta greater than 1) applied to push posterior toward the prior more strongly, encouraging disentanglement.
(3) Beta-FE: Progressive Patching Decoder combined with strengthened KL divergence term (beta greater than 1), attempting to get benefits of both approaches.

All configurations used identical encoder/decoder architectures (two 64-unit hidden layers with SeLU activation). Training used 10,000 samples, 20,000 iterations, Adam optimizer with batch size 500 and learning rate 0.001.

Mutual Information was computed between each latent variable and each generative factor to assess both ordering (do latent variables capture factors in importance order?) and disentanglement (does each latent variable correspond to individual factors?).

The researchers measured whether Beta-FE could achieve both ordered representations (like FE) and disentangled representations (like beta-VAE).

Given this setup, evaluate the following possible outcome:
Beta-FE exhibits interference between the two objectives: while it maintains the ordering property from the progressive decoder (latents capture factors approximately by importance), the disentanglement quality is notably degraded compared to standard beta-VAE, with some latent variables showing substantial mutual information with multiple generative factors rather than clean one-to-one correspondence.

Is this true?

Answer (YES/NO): NO